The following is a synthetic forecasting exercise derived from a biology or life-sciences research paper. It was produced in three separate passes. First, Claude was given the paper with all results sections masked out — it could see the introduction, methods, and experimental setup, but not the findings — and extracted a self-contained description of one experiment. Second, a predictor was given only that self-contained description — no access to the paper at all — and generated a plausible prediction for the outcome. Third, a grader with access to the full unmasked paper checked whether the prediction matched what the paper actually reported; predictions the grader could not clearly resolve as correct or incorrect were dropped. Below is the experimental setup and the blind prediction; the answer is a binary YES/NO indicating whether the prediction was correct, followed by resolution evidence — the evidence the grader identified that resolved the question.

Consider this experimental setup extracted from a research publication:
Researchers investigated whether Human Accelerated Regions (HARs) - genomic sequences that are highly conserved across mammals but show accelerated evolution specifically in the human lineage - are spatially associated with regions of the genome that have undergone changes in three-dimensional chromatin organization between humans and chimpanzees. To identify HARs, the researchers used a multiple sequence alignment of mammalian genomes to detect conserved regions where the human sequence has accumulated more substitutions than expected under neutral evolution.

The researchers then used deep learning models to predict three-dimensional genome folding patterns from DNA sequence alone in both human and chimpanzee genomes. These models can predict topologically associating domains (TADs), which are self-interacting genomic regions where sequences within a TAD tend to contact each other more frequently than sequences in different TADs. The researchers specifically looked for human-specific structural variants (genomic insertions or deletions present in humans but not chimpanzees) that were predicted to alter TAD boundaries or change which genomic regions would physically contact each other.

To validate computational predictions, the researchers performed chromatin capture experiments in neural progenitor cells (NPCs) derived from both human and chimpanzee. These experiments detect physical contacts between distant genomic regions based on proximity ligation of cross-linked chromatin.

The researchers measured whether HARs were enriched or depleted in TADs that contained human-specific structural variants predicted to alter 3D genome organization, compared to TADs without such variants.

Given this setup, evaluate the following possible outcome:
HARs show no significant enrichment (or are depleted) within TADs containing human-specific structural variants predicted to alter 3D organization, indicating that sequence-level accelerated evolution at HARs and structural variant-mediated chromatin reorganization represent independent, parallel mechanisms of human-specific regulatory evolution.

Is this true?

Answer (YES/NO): NO